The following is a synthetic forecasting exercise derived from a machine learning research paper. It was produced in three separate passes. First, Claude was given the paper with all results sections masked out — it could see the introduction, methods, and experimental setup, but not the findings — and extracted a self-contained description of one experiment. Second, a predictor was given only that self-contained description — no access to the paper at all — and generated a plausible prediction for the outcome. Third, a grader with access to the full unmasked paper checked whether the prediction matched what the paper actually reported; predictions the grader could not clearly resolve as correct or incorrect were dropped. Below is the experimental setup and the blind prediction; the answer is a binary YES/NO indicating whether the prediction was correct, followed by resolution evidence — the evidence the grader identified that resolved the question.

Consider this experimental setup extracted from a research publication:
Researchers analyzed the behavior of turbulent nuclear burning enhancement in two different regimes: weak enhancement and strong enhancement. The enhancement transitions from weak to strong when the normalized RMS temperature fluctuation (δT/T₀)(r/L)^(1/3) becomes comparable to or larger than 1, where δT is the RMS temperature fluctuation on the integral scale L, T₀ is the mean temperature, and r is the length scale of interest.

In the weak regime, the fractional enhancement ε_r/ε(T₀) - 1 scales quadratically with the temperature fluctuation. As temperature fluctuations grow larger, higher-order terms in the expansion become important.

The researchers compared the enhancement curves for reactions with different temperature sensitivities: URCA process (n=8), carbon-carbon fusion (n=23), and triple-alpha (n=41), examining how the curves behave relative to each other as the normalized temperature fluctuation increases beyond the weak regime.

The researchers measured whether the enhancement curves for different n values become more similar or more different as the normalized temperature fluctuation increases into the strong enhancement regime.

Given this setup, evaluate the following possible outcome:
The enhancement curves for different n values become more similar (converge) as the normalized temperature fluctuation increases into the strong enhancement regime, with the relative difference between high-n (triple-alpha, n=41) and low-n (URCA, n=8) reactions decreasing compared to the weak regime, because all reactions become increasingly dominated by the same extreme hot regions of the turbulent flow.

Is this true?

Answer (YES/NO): NO